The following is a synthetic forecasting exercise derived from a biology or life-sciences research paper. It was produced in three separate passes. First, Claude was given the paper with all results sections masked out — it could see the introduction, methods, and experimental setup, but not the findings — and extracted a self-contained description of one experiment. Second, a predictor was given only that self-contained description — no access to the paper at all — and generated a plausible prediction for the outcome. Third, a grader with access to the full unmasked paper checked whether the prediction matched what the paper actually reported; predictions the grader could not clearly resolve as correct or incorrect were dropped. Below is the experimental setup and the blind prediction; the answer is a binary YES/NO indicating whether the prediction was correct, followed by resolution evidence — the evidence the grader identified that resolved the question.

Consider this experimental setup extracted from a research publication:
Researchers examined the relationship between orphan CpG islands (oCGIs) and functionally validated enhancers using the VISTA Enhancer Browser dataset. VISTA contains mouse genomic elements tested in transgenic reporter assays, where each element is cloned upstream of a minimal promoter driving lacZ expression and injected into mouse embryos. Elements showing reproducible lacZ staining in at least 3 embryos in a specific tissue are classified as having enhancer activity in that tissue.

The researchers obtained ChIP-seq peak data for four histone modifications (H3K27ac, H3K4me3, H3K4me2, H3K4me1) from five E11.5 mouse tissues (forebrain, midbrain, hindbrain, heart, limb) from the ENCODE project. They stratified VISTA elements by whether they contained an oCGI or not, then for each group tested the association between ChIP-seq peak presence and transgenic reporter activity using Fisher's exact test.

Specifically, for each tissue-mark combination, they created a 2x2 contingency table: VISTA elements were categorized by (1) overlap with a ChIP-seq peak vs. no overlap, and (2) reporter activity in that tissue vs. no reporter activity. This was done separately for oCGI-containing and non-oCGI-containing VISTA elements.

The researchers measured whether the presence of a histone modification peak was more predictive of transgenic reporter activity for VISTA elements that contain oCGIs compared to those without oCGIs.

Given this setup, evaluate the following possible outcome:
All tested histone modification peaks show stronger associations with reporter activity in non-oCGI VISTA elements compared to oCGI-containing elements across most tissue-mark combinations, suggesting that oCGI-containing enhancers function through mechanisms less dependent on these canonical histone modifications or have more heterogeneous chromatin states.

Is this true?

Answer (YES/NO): NO